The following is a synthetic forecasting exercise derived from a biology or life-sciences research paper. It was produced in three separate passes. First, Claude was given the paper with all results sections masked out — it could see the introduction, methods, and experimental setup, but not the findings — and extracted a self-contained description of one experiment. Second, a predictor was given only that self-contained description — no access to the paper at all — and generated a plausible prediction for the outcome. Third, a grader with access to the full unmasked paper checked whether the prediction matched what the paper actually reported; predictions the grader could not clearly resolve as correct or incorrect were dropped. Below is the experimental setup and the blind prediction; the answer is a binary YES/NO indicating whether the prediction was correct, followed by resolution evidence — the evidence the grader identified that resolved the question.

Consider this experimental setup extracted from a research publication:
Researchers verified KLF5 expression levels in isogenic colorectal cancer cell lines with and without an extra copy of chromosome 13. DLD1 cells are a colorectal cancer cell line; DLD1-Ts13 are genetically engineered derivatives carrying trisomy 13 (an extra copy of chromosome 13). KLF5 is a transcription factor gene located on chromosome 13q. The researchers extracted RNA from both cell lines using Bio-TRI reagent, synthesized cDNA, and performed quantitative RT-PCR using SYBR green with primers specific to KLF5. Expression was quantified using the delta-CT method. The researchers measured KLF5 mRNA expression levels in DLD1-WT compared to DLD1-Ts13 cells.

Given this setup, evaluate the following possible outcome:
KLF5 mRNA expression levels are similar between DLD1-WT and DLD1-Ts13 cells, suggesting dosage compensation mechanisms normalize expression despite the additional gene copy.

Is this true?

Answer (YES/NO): NO